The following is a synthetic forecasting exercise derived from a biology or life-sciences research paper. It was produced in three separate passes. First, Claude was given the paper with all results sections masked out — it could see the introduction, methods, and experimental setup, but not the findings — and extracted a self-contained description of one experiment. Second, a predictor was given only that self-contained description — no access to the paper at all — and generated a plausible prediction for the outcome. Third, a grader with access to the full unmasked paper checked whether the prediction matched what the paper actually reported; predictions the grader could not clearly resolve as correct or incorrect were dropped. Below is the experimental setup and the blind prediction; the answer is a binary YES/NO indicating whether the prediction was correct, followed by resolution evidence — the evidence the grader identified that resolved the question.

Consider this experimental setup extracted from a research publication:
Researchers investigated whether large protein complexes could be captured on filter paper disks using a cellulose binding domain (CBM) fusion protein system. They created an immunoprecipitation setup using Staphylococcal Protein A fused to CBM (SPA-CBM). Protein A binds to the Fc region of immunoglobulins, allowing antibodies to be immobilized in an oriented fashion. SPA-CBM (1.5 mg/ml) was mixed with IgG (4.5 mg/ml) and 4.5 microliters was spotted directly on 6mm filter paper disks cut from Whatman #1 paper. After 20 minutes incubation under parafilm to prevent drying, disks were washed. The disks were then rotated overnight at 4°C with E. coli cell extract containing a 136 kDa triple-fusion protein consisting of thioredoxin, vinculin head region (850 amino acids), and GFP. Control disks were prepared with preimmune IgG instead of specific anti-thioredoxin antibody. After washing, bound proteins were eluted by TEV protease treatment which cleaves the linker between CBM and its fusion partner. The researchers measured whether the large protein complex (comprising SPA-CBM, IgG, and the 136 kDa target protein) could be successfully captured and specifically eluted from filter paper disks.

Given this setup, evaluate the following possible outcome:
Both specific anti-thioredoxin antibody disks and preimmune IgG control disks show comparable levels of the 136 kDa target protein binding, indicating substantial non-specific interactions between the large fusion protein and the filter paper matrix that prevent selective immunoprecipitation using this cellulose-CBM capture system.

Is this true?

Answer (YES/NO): NO